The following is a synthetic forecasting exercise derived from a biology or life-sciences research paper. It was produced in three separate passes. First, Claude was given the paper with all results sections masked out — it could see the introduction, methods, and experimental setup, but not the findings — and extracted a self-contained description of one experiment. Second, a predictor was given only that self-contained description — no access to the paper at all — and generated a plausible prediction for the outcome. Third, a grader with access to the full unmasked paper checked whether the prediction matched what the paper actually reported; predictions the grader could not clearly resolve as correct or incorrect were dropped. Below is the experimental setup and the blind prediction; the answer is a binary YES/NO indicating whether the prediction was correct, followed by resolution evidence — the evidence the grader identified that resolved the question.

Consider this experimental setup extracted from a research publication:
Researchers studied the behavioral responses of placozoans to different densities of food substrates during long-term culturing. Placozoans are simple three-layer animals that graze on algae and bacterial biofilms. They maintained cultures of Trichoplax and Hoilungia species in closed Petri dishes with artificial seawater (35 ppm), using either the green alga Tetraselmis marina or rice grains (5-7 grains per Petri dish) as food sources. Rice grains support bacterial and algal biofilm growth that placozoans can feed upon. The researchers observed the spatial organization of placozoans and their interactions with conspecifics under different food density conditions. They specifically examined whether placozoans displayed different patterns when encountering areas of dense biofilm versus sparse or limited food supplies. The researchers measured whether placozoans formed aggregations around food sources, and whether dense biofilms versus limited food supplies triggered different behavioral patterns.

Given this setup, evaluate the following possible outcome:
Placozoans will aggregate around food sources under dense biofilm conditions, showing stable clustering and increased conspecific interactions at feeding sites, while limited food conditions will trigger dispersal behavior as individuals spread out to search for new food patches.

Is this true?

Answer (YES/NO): NO